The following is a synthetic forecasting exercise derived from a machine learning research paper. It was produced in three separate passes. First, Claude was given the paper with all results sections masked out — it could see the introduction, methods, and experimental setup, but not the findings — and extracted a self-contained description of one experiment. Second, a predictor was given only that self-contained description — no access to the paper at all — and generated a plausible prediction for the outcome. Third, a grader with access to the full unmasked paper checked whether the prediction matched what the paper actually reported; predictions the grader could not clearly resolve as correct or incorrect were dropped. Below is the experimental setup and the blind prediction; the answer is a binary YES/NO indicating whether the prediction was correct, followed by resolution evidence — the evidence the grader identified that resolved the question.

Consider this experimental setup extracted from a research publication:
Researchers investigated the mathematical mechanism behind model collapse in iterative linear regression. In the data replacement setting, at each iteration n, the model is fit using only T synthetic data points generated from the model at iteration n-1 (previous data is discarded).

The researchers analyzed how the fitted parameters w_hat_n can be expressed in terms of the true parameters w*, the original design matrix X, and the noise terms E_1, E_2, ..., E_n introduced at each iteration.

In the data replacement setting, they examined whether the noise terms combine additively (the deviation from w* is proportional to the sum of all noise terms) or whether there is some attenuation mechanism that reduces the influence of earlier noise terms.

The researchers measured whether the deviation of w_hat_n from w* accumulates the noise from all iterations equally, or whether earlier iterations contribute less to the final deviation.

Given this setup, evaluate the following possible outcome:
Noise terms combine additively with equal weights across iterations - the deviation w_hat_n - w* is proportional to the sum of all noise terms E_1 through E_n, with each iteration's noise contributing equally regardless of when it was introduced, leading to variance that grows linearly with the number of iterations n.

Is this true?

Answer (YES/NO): YES